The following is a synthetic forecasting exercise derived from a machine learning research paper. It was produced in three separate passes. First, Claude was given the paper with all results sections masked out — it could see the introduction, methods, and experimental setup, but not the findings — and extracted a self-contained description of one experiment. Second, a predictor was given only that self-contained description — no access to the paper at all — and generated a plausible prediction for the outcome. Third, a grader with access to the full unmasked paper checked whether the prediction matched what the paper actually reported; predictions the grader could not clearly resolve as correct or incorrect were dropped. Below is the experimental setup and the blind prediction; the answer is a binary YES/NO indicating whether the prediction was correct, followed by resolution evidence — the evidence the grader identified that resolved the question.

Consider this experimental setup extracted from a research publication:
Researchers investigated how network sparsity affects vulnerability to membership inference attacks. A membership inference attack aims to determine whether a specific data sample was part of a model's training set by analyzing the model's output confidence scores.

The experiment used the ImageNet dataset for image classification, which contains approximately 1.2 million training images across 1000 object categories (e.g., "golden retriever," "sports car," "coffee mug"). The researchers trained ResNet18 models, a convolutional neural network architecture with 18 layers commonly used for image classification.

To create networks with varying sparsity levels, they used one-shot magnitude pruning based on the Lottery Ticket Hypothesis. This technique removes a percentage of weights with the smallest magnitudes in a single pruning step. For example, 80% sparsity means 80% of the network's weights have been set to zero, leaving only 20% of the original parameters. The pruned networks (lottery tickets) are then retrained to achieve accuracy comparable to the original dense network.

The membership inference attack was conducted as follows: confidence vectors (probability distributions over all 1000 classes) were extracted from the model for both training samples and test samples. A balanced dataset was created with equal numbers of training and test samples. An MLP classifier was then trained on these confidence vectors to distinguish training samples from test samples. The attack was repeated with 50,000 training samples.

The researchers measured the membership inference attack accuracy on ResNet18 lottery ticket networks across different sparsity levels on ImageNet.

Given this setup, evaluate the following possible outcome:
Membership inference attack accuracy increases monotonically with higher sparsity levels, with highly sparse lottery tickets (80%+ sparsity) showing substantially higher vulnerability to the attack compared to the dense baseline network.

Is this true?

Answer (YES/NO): NO